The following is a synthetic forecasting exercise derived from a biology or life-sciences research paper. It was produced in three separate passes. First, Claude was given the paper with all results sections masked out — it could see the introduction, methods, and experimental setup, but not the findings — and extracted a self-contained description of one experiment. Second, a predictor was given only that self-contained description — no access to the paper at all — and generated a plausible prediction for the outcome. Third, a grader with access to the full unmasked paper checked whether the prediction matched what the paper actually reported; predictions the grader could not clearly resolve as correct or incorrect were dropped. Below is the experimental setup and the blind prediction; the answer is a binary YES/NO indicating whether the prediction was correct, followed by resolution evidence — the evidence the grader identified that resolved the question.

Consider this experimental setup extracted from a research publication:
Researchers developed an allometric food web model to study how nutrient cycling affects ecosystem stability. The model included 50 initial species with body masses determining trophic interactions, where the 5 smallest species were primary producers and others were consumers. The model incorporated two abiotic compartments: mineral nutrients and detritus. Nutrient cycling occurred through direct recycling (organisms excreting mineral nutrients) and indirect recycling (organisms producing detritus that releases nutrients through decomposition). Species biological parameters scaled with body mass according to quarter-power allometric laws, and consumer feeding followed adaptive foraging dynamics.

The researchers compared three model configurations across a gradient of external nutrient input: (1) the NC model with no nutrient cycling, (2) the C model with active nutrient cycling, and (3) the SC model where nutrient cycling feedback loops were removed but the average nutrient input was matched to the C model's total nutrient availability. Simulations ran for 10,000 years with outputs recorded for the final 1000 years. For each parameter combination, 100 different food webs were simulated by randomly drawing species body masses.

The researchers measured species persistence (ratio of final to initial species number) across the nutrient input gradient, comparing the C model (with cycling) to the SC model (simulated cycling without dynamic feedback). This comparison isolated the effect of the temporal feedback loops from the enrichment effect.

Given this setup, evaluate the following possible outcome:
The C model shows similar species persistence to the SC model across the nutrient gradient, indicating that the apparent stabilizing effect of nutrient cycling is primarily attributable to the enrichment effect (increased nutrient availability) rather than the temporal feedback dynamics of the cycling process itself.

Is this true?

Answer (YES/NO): YES